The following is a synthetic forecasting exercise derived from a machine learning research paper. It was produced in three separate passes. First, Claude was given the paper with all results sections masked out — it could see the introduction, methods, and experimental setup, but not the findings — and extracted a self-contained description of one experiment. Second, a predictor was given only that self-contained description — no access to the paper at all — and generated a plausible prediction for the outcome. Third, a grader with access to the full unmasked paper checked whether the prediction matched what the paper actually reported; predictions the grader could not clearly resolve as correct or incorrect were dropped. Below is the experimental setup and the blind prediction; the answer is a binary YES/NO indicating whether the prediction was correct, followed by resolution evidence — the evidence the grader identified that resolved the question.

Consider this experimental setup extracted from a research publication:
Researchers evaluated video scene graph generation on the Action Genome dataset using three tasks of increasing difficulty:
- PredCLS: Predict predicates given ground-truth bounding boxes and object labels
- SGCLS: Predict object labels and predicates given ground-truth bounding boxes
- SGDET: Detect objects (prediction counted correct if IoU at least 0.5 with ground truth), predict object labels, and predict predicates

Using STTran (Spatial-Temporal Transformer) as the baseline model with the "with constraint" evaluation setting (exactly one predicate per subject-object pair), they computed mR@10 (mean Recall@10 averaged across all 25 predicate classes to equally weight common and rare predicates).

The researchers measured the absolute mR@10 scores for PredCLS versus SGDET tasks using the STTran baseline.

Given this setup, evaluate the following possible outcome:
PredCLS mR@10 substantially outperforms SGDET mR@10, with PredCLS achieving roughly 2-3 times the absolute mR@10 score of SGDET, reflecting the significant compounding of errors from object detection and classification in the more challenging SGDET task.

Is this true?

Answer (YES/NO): YES